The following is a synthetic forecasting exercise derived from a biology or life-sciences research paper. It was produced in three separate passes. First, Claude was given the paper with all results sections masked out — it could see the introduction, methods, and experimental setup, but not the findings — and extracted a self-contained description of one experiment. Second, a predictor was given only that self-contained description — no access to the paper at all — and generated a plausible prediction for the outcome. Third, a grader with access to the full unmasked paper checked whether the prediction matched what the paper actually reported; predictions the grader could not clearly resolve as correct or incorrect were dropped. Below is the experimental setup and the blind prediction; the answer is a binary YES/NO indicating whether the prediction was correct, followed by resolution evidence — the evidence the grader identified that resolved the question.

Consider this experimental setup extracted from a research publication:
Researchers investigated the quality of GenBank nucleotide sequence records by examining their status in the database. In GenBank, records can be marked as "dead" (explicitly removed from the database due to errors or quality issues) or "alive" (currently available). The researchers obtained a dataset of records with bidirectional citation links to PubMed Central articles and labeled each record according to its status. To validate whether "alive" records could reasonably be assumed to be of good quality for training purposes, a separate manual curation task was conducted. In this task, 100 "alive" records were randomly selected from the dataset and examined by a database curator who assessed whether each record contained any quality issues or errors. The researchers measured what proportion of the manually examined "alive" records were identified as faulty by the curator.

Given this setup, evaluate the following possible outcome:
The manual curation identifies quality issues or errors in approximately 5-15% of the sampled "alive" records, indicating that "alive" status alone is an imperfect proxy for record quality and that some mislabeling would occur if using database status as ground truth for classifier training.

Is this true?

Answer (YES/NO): YES